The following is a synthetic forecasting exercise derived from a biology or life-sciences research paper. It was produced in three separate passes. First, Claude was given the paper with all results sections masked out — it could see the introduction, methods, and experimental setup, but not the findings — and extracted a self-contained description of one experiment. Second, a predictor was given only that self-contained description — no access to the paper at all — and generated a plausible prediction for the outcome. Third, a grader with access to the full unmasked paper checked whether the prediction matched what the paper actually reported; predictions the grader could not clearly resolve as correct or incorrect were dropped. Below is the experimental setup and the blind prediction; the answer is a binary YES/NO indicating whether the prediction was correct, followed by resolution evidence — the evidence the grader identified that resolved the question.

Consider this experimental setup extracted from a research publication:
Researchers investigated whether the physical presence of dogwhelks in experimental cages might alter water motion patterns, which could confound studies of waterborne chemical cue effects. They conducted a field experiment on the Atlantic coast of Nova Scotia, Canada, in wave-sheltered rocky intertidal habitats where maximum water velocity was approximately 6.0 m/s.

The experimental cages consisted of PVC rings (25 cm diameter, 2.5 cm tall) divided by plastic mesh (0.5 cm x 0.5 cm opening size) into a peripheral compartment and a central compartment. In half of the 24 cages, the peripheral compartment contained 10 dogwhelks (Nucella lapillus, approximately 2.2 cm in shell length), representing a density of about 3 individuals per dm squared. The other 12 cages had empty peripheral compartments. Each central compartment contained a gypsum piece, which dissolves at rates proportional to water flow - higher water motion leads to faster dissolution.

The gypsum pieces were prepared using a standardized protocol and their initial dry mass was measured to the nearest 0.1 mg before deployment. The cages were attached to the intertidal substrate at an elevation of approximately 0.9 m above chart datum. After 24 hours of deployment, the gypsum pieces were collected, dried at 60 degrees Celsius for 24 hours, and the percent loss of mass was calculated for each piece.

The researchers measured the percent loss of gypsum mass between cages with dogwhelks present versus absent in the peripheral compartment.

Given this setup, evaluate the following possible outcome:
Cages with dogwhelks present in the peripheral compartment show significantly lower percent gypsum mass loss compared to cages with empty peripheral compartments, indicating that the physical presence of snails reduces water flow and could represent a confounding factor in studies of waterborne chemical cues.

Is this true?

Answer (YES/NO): NO